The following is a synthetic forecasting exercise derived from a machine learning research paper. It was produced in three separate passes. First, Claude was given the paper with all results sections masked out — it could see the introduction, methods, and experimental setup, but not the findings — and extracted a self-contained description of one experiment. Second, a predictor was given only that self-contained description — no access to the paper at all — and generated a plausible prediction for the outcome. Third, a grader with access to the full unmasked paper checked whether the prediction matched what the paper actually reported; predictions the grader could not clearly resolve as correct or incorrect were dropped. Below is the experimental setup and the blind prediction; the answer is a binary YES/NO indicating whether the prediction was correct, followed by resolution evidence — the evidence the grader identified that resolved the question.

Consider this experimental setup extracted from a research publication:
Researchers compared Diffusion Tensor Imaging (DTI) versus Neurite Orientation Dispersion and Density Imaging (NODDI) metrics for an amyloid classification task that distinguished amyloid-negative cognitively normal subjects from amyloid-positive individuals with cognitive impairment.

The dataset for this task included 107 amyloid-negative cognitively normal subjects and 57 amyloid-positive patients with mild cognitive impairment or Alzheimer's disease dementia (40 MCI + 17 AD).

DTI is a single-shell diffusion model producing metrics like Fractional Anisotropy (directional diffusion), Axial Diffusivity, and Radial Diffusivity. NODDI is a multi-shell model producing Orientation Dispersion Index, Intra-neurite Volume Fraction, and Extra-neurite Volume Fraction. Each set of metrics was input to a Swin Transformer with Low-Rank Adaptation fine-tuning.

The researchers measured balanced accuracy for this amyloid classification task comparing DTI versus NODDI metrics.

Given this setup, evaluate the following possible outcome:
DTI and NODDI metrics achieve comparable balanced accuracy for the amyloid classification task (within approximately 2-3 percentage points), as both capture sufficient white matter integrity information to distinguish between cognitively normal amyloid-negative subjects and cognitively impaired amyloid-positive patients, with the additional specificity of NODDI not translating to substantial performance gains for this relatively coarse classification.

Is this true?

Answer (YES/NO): NO